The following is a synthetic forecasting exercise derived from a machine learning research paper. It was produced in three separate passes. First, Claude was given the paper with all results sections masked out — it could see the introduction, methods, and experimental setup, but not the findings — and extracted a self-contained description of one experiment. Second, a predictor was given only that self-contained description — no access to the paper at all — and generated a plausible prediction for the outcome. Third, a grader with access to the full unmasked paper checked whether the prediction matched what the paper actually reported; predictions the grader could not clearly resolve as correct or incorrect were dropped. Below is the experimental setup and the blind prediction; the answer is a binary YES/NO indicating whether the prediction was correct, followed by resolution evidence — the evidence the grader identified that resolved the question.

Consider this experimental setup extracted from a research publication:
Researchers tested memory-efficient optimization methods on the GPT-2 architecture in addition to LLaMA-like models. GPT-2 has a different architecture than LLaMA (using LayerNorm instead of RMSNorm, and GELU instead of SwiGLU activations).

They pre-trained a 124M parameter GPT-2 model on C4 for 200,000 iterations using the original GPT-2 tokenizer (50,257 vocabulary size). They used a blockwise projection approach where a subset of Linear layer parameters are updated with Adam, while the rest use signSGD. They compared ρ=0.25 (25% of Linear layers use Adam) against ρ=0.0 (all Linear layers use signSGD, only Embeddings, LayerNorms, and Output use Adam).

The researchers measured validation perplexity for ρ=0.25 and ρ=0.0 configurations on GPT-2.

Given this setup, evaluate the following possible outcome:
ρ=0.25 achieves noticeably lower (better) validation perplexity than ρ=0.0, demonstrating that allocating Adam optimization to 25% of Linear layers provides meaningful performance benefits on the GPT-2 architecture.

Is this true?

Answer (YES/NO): YES